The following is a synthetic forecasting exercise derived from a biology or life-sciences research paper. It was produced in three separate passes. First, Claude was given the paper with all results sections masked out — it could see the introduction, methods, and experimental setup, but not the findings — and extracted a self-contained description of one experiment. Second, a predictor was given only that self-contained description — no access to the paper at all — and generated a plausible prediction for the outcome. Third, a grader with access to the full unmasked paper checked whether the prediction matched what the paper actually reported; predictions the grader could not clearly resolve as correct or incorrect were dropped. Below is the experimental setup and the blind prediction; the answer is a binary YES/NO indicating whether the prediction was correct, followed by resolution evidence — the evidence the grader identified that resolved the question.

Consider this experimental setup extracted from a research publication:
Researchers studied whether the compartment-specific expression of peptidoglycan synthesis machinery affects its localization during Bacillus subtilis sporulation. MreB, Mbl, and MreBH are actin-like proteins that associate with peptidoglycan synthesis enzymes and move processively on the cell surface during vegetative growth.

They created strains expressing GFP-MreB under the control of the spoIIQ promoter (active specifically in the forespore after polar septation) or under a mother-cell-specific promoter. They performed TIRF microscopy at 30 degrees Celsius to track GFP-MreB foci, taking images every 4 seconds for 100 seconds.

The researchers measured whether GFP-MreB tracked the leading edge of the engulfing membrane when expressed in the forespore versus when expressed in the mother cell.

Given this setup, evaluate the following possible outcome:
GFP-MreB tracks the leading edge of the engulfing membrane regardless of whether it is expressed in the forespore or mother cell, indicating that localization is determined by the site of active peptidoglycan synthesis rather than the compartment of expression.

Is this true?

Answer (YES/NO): NO